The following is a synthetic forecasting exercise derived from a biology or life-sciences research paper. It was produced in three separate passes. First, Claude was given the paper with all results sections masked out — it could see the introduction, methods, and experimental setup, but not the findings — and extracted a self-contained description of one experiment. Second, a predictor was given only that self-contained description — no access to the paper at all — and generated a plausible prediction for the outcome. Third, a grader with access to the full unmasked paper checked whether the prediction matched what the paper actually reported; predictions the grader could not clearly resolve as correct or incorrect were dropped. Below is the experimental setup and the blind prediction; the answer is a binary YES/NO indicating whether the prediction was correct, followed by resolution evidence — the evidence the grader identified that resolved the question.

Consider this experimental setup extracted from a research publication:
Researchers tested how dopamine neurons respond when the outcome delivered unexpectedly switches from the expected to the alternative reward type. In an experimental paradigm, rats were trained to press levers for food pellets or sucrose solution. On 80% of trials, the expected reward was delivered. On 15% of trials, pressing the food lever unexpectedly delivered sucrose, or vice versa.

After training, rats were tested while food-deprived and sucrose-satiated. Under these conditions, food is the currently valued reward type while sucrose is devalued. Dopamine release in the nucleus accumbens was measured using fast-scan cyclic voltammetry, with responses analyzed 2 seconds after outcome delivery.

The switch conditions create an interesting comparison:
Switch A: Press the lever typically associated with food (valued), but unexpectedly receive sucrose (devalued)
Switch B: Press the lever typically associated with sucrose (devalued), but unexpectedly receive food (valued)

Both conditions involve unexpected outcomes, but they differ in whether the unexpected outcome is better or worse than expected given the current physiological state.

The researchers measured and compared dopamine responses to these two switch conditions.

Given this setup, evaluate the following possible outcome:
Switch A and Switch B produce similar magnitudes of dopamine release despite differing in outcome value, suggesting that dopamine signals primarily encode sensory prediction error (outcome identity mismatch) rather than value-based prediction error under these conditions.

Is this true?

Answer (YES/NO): NO